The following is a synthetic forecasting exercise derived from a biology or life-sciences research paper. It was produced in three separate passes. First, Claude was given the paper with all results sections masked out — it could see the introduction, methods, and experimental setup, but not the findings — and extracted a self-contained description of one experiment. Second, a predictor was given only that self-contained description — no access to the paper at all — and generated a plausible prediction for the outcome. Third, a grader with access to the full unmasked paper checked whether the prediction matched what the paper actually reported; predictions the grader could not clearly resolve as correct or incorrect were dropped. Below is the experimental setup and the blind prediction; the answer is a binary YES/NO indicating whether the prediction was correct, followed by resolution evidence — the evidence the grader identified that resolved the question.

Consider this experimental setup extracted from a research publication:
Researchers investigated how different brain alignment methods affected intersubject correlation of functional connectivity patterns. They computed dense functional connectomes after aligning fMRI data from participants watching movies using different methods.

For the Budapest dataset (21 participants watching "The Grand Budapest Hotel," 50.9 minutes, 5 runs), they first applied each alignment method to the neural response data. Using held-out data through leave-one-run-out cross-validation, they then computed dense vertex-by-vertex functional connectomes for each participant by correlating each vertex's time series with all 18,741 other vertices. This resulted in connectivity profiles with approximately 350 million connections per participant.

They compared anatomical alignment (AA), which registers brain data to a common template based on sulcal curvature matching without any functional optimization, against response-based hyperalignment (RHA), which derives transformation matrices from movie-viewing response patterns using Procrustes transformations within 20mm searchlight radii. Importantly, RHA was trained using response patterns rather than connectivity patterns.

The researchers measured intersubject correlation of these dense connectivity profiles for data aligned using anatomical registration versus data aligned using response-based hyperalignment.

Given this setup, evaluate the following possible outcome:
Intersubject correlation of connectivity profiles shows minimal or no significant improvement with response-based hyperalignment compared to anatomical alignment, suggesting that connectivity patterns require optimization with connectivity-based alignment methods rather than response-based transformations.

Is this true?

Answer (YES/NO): NO